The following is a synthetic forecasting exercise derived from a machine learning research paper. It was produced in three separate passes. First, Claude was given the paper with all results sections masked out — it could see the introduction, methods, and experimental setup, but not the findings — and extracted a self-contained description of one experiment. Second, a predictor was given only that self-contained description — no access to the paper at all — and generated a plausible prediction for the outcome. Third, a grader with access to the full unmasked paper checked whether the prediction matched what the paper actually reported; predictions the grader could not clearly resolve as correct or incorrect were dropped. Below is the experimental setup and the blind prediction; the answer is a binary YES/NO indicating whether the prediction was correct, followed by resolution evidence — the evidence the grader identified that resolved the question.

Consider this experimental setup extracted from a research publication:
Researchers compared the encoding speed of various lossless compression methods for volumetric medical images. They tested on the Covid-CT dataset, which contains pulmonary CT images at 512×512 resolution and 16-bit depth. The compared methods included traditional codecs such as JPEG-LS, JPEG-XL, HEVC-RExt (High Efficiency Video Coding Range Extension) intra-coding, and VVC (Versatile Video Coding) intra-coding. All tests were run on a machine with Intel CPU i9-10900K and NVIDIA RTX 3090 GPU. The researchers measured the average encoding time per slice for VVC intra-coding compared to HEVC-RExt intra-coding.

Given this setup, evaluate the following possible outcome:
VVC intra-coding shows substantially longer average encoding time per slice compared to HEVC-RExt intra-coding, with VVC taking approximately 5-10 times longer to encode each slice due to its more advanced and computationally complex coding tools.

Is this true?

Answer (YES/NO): NO